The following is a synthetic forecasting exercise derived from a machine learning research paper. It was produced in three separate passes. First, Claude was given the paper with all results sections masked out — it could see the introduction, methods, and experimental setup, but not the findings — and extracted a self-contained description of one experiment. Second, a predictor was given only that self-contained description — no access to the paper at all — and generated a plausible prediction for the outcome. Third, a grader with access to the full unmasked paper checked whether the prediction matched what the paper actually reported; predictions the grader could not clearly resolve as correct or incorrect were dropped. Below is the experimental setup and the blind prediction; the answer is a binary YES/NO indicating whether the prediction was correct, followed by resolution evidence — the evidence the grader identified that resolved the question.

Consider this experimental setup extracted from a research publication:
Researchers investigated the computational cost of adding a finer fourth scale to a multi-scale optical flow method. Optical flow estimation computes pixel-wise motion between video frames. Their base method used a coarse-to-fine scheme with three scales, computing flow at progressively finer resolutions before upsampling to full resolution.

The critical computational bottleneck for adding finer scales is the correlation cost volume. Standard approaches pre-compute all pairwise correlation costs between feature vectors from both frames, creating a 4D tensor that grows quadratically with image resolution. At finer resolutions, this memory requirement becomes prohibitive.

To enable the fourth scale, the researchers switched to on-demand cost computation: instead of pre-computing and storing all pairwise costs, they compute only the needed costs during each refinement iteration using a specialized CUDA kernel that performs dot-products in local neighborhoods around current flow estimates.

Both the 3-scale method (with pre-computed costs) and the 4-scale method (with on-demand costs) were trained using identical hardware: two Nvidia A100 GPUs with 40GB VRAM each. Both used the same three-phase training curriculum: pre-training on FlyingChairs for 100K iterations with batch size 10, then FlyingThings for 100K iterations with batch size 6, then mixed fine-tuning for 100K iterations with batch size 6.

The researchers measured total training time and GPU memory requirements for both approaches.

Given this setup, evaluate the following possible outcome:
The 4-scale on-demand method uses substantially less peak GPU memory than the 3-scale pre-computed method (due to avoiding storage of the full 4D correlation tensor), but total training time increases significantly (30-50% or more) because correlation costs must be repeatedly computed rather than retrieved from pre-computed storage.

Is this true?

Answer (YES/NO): NO